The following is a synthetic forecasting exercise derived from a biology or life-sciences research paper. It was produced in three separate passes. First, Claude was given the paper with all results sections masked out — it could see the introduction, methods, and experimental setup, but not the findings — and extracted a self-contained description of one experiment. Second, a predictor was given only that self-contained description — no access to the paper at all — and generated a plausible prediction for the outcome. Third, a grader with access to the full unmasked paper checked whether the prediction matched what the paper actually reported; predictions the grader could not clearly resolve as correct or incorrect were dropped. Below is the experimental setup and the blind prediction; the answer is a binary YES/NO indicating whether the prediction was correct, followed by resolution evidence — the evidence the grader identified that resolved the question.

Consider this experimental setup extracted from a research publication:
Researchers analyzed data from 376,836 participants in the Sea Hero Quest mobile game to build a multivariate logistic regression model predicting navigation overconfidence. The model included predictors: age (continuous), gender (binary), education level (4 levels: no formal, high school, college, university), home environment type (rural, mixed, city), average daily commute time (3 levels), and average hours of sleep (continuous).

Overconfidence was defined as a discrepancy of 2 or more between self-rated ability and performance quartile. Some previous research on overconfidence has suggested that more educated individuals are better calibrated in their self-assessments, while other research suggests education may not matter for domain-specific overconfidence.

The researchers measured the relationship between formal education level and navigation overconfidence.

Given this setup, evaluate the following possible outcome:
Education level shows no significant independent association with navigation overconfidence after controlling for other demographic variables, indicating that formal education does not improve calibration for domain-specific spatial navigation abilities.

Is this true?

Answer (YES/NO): NO